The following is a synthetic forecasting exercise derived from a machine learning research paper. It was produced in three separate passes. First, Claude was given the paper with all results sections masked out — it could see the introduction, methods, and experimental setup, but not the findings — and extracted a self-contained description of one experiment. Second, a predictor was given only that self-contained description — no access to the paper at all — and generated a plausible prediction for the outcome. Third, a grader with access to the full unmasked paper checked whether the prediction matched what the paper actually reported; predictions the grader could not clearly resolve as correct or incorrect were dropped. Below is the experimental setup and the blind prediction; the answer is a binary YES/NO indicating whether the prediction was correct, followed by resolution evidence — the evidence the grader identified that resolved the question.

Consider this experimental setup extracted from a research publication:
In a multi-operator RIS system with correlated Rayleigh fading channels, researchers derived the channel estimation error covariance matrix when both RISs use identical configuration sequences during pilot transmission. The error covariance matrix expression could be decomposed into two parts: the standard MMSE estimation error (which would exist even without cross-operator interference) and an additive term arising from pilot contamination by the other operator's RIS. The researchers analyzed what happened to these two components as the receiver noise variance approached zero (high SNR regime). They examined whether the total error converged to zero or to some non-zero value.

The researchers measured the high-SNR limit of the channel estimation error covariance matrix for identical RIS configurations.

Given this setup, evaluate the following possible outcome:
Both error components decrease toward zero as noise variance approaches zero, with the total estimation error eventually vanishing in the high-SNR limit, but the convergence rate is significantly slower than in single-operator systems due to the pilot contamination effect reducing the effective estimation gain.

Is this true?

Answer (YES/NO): NO